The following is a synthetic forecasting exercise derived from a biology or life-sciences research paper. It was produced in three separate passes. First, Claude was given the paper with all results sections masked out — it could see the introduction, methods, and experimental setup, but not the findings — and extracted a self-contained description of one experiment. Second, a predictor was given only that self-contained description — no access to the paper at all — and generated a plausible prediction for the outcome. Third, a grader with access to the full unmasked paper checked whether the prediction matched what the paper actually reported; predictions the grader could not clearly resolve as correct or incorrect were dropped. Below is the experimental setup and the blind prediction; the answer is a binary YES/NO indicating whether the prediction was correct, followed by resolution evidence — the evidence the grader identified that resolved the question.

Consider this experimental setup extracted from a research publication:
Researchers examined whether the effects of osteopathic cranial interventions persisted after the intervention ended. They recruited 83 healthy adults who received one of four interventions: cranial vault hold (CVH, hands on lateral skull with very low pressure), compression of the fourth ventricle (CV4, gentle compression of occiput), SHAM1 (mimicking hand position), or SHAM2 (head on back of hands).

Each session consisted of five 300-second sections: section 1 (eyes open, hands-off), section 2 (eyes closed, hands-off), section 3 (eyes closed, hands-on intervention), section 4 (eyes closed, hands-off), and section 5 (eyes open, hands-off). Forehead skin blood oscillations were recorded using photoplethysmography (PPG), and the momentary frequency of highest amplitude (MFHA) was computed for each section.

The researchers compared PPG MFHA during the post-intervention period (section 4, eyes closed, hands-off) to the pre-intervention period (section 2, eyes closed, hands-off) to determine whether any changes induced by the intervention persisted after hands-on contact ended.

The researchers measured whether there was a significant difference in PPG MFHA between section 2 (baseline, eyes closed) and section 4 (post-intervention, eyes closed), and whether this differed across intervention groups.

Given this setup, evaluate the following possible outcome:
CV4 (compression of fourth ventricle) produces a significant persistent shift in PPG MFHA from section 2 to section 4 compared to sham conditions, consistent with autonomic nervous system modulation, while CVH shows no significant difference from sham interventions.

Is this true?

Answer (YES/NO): NO